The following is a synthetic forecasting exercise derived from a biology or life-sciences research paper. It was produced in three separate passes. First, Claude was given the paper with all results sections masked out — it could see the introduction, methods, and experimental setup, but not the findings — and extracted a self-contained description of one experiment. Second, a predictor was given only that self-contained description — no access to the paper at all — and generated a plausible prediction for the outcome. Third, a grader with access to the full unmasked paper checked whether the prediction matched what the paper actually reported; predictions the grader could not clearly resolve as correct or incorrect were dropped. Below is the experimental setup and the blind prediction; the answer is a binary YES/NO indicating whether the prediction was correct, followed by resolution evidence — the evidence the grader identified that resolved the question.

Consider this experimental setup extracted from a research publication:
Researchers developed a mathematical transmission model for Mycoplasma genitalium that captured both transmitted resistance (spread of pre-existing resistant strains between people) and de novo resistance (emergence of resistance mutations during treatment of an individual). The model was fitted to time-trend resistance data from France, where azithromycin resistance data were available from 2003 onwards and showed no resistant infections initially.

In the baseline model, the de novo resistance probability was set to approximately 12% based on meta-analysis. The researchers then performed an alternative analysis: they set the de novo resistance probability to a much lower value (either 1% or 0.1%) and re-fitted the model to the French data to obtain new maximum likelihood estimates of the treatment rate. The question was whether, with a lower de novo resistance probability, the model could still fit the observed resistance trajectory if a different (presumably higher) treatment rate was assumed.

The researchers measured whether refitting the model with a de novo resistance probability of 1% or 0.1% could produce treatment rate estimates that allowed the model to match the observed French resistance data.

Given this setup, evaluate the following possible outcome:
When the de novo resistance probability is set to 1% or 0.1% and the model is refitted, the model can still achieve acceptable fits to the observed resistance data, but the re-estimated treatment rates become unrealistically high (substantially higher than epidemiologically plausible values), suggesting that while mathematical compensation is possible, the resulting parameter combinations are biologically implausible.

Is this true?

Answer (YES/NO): NO